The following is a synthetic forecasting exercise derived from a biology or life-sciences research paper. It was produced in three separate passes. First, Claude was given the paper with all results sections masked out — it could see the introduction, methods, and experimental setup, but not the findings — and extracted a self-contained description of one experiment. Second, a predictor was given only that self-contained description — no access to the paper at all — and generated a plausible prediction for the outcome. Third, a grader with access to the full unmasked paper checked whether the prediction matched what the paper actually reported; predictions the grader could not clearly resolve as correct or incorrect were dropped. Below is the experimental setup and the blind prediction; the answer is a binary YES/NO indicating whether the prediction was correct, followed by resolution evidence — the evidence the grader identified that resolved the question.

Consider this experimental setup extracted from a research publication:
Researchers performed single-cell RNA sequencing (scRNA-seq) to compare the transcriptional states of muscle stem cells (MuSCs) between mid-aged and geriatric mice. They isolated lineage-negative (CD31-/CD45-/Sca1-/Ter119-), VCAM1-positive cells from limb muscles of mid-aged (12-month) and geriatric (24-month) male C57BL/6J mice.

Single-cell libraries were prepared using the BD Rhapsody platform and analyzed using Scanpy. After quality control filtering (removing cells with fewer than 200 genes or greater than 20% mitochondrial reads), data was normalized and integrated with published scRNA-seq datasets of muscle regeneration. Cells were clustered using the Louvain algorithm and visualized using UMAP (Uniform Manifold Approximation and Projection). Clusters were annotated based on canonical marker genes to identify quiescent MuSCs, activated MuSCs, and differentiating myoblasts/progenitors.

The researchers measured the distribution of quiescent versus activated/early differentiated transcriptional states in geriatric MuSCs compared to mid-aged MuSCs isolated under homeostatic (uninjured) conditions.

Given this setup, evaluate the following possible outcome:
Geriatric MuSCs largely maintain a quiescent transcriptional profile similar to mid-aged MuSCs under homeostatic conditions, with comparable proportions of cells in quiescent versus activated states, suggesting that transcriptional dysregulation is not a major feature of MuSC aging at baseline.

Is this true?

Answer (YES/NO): NO